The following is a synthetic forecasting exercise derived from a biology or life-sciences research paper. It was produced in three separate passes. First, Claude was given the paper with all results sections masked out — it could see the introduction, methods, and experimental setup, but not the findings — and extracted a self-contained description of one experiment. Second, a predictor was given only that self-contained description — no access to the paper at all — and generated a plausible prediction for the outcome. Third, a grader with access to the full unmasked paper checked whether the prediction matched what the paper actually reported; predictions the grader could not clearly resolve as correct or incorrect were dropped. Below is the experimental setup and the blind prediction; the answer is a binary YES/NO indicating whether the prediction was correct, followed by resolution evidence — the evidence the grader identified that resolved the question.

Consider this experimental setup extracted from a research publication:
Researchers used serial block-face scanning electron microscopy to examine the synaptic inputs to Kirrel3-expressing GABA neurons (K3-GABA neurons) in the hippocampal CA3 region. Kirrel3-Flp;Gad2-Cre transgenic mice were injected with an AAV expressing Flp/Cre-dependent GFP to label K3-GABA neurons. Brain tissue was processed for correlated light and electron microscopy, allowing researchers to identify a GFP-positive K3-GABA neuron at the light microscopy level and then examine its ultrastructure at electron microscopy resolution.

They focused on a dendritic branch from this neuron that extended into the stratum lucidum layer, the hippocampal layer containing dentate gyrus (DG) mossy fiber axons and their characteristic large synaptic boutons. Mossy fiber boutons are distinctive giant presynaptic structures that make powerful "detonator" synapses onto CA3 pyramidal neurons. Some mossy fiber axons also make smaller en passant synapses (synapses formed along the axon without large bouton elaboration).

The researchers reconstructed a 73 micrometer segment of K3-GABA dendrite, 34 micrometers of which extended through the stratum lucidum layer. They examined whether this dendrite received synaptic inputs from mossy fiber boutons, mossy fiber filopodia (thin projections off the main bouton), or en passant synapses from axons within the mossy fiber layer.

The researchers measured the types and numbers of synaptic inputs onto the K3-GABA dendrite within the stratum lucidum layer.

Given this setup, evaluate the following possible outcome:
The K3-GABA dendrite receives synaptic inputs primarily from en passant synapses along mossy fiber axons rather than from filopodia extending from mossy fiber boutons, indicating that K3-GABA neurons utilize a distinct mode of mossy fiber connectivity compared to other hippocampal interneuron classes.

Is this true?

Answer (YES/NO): NO